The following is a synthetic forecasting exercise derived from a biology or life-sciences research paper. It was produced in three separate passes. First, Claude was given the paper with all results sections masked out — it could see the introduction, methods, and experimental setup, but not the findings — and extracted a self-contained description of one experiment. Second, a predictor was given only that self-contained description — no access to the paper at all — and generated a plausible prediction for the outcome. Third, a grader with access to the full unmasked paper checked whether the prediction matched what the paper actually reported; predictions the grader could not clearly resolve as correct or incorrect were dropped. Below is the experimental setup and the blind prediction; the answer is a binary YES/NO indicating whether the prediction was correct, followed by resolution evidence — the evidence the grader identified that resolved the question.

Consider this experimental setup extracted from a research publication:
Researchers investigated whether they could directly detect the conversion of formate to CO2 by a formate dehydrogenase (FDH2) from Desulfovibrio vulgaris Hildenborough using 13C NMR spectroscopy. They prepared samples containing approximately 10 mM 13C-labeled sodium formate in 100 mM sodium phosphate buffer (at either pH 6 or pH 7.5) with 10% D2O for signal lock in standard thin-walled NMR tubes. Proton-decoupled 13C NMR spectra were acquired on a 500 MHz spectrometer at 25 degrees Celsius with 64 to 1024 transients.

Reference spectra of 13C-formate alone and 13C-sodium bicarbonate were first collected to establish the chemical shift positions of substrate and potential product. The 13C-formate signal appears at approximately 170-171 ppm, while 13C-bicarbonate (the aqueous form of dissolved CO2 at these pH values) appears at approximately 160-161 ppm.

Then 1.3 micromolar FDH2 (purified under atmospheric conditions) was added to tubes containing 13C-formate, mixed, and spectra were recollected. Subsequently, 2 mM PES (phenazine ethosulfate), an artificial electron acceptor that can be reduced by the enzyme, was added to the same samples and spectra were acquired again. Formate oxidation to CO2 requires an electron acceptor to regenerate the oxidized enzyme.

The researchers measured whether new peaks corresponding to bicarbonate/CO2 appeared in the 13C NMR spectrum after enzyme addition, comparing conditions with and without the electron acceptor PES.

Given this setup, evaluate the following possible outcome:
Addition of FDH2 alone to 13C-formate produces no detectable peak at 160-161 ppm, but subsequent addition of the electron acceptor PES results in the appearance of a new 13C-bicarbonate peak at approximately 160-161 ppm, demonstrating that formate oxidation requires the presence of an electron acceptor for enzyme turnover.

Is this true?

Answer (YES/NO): NO